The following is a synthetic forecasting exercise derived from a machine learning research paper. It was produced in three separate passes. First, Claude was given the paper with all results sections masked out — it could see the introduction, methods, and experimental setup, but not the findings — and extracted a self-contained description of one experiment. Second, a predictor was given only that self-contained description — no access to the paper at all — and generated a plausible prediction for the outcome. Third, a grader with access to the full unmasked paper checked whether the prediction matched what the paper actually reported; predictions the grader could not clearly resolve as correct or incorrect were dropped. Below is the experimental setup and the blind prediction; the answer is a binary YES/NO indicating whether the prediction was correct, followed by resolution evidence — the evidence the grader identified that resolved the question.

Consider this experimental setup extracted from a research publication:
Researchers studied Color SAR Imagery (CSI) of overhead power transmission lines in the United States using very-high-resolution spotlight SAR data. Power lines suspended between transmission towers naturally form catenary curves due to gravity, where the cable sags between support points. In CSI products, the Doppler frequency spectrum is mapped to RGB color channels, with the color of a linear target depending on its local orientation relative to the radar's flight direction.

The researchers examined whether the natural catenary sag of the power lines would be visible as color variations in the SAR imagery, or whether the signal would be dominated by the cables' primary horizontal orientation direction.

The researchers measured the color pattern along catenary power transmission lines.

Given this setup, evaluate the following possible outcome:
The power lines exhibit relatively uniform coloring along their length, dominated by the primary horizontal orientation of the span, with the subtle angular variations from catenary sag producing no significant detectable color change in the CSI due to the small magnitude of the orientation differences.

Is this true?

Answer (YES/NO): NO